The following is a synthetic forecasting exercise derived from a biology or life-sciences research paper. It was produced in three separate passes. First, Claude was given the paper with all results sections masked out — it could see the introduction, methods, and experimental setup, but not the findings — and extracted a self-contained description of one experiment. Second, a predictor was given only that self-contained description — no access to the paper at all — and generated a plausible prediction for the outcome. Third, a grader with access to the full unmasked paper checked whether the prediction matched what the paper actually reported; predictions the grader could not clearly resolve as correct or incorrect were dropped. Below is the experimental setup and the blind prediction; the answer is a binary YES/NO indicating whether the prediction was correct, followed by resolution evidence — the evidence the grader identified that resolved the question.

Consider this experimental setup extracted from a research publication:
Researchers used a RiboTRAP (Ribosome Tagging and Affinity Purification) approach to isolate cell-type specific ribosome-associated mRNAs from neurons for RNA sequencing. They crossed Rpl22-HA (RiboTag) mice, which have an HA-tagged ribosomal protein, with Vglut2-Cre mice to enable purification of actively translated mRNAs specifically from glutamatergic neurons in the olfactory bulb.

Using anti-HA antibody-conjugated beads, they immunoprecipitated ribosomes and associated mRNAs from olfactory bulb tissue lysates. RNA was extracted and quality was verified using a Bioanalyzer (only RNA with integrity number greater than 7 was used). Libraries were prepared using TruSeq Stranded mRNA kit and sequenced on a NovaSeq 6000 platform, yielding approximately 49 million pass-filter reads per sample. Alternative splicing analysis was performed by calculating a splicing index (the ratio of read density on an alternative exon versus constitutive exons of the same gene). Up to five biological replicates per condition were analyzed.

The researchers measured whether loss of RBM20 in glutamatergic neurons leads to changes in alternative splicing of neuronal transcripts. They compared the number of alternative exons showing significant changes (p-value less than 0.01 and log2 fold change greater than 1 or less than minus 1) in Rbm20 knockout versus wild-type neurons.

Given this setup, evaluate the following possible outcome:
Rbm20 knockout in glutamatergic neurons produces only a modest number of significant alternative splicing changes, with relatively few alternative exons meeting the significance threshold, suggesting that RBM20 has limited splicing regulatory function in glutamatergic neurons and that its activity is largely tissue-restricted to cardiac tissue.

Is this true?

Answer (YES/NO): NO